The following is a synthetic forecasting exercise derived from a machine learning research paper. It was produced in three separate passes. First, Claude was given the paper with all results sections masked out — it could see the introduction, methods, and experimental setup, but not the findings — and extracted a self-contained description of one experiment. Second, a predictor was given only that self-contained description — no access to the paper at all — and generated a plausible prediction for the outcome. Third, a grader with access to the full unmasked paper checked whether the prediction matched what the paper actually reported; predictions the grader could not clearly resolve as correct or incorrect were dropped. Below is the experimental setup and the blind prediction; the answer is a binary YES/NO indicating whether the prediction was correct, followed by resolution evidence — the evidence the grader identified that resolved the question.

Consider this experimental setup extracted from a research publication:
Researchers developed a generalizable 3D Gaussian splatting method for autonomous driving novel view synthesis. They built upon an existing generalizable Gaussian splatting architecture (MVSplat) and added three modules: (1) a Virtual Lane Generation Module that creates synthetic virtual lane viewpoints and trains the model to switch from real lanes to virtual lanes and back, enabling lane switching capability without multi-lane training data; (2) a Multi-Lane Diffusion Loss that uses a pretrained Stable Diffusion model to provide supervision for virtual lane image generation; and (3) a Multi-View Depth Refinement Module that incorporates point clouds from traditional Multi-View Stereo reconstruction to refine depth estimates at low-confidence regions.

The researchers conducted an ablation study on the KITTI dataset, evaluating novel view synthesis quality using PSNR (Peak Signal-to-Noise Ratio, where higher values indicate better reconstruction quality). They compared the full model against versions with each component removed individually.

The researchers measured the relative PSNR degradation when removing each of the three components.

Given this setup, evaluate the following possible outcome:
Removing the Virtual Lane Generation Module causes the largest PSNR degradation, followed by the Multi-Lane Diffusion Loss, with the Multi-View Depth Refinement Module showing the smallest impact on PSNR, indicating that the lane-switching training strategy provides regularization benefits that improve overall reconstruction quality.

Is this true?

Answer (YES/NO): YES